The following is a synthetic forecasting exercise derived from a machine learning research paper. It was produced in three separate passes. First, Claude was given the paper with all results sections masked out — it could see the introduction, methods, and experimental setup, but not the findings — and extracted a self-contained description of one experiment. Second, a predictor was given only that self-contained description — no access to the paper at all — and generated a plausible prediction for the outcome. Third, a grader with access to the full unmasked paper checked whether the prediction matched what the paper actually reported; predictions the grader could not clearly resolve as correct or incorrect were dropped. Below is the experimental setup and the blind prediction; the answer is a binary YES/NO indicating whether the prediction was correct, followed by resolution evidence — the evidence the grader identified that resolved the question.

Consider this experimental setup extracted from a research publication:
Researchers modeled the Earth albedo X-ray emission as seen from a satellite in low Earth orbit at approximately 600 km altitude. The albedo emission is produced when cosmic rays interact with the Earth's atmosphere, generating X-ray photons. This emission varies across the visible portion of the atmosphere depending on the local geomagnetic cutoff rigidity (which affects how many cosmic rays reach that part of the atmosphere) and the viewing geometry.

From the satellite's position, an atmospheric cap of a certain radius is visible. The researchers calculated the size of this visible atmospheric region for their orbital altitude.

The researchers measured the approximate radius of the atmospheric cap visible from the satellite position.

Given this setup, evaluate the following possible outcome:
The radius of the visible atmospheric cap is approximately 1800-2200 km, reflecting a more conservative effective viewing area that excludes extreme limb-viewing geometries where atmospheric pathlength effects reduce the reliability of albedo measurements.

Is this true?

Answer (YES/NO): NO